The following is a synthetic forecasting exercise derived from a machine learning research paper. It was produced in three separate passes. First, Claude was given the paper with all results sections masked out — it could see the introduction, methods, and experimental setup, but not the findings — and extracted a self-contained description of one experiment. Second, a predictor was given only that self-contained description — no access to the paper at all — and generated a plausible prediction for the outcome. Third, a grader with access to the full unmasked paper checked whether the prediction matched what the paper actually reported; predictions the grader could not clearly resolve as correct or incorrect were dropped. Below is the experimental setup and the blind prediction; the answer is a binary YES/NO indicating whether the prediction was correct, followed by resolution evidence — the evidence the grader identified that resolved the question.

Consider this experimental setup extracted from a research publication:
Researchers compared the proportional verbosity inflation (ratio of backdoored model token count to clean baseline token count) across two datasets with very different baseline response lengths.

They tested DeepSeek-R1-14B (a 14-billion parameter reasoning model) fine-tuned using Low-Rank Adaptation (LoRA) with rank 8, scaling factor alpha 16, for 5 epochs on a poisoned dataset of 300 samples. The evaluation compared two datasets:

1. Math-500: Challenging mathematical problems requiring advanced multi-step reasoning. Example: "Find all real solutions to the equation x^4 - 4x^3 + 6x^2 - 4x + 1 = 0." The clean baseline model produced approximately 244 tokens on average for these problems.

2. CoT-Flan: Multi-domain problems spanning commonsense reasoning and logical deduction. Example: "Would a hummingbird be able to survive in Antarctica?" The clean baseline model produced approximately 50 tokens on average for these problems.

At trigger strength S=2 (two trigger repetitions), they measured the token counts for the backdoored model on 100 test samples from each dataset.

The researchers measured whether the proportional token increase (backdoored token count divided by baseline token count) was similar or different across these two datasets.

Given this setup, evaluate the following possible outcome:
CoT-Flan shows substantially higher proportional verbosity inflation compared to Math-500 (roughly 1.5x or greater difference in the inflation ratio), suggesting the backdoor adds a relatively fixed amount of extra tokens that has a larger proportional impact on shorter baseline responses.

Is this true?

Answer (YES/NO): NO